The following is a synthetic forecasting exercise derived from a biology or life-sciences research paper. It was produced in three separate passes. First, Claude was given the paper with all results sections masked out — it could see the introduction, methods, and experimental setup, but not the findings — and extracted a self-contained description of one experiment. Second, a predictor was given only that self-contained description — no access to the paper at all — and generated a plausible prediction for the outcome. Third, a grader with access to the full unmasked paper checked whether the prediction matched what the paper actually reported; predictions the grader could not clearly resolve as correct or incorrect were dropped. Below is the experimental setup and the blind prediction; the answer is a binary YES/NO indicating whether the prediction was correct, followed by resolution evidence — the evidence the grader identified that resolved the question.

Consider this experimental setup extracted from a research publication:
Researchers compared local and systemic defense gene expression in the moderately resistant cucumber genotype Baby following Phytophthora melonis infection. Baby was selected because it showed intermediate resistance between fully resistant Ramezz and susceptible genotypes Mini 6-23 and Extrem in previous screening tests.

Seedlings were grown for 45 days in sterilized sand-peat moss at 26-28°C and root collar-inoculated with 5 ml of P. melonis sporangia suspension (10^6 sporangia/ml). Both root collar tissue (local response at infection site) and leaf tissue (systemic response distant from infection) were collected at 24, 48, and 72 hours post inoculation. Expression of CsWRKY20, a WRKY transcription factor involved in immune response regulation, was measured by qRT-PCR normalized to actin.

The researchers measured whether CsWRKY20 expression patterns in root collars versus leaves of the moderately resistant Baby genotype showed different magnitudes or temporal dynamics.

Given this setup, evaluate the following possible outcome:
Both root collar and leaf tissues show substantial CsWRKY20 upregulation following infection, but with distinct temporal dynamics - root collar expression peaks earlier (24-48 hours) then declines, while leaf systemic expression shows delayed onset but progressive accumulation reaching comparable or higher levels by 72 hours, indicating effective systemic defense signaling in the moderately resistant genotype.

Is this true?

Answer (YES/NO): NO